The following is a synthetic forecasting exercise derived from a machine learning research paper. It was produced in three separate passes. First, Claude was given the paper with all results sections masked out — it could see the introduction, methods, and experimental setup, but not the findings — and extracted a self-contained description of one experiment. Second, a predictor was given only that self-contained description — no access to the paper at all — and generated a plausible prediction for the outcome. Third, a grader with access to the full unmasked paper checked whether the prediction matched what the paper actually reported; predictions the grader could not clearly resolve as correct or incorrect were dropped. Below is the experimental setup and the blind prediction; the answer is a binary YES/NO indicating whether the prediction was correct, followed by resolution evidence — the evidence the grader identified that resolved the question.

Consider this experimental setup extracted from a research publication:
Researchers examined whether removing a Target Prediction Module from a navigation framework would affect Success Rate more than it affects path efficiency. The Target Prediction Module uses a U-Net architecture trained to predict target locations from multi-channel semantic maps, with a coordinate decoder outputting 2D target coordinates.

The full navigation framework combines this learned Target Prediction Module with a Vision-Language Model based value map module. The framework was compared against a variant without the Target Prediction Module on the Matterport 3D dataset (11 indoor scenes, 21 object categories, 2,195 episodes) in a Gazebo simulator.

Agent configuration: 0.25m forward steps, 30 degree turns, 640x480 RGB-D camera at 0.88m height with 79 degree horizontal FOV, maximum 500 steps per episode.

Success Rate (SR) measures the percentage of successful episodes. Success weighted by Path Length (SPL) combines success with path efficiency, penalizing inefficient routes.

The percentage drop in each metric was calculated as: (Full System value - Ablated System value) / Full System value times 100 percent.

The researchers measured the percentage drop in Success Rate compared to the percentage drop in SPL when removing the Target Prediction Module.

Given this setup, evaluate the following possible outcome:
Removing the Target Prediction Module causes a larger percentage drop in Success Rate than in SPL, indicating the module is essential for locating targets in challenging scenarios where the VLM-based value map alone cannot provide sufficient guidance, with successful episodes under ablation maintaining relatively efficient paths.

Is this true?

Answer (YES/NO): NO